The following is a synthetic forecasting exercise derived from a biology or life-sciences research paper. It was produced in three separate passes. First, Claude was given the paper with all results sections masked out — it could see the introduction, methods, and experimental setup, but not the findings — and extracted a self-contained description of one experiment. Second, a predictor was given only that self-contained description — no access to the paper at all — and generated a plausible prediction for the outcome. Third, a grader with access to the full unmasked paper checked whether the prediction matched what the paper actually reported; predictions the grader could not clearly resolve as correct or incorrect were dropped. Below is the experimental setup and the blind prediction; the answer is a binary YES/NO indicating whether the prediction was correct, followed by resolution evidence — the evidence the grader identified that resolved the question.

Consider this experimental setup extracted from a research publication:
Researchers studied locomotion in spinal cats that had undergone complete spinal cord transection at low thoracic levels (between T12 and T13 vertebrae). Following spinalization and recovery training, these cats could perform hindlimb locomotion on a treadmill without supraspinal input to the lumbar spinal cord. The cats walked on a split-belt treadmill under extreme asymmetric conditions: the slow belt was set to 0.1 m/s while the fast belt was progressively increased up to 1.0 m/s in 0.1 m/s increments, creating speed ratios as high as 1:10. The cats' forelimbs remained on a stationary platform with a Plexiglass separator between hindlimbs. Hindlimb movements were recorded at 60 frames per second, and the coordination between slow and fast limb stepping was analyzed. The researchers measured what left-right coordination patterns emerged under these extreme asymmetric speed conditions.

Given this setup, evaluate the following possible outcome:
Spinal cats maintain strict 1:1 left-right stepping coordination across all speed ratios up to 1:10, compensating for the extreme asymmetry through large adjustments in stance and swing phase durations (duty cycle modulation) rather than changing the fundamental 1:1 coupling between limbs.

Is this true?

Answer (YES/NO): NO